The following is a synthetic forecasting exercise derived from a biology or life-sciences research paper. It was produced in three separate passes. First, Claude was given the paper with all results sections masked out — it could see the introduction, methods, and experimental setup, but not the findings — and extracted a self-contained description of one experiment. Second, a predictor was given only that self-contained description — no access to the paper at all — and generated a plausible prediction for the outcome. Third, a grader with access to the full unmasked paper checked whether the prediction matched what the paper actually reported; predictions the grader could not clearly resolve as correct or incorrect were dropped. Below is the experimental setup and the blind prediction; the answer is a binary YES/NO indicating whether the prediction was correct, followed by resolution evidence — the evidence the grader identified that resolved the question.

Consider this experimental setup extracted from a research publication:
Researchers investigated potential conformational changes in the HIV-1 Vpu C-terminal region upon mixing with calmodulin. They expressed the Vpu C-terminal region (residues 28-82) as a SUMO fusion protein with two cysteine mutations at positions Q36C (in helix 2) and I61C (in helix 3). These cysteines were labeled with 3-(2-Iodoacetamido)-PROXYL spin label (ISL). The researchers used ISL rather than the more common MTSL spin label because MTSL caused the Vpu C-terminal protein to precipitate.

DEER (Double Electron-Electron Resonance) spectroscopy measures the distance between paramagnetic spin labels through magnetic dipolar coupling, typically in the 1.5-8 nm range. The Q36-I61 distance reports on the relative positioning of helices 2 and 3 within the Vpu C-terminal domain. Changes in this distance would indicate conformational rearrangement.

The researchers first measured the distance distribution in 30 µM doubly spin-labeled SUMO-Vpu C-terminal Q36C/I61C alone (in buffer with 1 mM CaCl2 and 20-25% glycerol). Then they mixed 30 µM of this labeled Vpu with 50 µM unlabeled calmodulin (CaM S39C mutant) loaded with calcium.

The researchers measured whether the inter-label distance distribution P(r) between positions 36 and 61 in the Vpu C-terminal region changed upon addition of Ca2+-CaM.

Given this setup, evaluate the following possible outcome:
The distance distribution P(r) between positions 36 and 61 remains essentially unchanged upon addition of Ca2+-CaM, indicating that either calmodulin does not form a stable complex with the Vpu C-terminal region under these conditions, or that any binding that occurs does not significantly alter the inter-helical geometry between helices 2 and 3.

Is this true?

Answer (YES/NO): NO